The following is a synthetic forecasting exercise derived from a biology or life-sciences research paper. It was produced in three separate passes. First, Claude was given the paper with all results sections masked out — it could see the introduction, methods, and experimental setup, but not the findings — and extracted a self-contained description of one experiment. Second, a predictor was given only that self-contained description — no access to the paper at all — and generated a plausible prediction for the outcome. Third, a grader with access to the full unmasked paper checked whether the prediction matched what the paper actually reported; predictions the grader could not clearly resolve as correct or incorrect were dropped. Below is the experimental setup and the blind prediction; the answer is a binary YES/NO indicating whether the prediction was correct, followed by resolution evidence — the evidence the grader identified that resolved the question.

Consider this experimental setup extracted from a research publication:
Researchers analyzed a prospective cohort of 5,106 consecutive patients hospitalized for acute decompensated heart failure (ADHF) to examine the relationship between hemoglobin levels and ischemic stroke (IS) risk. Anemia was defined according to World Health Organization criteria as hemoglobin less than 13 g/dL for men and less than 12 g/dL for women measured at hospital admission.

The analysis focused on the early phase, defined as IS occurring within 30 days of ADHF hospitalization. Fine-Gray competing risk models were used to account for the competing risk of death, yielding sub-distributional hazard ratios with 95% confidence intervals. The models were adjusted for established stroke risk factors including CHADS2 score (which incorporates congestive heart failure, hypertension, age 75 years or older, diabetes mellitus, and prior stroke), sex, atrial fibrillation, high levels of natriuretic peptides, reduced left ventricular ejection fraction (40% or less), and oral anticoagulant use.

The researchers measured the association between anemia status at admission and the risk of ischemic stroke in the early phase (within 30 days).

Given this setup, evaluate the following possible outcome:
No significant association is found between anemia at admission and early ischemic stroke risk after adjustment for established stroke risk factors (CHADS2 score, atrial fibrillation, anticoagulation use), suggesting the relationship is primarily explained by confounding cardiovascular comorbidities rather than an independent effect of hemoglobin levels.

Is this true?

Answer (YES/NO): NO